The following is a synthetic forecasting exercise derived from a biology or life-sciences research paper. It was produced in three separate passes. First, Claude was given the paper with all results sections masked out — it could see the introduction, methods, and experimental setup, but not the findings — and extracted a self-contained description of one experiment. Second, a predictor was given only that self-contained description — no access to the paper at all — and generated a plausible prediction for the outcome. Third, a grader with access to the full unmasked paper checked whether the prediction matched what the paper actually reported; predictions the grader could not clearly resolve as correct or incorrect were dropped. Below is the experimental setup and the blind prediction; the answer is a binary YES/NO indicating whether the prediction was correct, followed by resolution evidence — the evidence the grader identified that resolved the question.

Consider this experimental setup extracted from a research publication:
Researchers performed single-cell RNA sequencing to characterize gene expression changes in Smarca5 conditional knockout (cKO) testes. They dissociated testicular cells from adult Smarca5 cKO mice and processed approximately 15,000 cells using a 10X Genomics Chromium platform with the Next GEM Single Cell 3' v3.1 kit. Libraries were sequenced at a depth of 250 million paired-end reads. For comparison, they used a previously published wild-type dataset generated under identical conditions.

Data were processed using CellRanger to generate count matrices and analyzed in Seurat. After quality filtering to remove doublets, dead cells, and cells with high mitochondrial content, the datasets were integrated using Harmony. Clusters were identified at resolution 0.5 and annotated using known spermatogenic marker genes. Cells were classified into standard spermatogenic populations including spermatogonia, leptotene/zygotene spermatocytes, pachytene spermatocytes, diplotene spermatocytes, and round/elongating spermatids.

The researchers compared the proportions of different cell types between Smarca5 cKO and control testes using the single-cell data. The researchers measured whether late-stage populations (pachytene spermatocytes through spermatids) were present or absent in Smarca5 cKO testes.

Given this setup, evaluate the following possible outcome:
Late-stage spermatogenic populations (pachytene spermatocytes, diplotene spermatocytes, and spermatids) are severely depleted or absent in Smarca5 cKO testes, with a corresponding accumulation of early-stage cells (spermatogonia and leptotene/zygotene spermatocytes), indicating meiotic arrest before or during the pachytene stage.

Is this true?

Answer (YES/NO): NO